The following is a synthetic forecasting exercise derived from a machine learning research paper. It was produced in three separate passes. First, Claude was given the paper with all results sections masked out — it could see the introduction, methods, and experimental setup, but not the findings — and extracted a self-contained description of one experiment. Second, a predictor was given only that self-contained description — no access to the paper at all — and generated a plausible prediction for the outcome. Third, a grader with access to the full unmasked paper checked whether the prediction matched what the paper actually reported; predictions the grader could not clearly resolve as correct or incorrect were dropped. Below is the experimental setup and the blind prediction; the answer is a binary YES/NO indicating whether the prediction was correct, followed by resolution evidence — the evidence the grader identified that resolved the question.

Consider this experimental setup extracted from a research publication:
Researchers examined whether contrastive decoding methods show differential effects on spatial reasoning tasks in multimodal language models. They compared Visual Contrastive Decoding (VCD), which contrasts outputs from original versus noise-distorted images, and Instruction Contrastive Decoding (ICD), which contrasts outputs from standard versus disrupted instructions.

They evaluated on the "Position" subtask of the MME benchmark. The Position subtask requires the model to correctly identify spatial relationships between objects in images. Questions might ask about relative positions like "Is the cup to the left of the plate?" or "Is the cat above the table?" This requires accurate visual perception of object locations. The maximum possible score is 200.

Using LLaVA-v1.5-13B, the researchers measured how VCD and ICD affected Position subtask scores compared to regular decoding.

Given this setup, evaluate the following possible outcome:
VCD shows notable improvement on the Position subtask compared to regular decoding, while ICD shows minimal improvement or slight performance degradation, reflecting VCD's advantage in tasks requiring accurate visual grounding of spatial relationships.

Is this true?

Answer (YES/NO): NO